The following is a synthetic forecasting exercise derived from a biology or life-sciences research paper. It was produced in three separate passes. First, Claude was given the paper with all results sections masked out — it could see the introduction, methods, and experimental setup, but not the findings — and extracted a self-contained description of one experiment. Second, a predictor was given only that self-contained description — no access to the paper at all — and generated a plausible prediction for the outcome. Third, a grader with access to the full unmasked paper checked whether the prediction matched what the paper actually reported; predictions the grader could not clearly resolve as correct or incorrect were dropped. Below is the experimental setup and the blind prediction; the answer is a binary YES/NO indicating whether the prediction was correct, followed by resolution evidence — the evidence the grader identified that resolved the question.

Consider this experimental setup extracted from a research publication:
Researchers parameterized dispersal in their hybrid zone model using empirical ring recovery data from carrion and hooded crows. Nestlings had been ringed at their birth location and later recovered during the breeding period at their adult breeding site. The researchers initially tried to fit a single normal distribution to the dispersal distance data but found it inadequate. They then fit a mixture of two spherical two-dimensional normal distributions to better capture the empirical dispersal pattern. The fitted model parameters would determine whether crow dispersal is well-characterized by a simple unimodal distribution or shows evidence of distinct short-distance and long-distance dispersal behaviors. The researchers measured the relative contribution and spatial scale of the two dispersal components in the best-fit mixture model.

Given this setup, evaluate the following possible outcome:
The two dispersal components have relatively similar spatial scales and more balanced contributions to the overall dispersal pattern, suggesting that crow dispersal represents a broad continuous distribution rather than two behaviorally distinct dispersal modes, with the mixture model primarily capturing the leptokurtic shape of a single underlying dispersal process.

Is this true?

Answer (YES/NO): NO